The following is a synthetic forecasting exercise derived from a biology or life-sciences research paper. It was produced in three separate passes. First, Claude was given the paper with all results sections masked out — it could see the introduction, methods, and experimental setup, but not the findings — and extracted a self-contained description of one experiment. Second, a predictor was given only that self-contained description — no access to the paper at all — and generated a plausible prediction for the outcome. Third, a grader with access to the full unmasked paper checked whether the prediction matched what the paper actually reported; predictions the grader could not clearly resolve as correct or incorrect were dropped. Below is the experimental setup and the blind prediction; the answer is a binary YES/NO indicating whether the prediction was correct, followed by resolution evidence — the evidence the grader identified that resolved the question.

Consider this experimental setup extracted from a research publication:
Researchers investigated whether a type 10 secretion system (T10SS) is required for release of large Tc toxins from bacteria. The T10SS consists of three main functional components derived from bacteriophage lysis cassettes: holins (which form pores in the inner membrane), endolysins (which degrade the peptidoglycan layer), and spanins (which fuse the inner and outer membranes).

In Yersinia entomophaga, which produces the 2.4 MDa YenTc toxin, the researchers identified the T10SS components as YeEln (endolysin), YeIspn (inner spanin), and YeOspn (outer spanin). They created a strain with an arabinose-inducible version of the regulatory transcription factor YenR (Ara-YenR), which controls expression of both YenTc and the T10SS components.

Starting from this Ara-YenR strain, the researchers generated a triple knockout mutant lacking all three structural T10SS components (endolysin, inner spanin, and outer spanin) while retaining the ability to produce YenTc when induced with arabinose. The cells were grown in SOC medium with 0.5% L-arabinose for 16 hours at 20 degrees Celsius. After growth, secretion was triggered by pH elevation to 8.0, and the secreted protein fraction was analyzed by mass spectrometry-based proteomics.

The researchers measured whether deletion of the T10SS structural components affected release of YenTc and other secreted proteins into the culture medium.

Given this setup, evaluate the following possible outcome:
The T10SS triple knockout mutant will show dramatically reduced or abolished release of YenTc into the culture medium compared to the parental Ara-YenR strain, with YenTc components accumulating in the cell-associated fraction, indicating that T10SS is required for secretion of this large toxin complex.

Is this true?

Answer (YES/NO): YES